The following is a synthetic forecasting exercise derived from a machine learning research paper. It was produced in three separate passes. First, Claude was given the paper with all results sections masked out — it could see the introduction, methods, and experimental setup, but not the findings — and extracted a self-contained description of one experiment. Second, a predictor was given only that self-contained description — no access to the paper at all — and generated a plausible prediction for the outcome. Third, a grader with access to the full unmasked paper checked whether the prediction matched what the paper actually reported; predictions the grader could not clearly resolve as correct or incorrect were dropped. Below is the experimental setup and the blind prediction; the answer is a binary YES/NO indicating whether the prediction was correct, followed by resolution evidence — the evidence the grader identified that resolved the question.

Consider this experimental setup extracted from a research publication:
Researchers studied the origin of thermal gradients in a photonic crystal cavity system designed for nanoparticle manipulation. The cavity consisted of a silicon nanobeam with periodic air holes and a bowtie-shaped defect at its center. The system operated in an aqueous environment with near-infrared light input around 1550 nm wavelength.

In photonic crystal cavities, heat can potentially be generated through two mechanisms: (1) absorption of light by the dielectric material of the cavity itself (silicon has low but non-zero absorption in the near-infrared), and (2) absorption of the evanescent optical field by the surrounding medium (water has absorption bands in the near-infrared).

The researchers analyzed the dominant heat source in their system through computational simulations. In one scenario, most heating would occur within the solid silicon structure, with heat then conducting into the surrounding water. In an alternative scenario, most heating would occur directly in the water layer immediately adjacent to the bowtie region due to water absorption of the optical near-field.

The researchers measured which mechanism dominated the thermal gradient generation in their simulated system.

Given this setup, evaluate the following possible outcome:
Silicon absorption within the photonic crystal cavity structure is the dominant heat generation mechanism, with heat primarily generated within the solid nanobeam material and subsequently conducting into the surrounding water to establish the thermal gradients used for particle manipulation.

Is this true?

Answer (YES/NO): NO